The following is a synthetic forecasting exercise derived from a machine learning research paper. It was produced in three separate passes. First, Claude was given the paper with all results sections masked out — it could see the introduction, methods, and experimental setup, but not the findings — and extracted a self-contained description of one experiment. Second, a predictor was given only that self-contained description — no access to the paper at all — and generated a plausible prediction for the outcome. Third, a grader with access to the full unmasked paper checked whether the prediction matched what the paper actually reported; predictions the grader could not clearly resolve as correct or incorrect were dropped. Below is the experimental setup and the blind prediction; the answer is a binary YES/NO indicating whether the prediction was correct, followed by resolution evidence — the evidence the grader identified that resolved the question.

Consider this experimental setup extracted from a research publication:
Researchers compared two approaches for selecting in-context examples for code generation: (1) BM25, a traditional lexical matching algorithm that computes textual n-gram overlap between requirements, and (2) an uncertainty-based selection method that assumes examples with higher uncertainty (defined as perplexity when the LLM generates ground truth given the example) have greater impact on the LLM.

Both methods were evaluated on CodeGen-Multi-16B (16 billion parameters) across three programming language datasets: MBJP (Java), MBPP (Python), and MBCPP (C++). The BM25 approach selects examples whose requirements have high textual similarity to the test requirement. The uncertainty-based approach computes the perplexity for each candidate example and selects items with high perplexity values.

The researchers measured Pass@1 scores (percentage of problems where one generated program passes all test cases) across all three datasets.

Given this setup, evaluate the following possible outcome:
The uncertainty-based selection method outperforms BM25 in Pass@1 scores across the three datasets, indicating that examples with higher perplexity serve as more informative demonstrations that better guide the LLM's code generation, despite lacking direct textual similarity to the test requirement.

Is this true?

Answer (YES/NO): NO